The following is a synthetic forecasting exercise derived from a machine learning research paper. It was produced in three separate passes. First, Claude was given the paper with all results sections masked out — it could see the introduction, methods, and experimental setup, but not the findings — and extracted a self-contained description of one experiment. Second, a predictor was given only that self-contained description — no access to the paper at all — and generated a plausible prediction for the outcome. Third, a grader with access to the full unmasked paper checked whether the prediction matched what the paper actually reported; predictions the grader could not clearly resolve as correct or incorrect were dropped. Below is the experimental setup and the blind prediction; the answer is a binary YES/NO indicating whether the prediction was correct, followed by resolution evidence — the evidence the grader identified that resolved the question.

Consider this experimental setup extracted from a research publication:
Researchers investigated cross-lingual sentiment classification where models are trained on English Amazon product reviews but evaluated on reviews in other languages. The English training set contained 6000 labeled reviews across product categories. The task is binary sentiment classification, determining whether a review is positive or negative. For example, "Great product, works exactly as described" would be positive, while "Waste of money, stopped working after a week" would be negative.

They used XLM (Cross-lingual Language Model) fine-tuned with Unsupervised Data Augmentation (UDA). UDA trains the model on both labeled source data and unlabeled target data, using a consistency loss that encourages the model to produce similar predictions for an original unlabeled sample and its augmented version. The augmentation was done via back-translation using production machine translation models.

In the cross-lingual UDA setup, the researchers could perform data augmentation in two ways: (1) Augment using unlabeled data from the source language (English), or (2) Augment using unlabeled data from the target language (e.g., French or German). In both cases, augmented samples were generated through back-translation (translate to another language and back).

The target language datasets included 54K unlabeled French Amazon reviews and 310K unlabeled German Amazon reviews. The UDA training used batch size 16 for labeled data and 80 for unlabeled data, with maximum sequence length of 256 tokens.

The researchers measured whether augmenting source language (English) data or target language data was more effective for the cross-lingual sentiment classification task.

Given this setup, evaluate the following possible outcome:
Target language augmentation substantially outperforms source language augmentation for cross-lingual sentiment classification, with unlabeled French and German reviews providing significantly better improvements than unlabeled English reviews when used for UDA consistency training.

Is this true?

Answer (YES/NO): YES